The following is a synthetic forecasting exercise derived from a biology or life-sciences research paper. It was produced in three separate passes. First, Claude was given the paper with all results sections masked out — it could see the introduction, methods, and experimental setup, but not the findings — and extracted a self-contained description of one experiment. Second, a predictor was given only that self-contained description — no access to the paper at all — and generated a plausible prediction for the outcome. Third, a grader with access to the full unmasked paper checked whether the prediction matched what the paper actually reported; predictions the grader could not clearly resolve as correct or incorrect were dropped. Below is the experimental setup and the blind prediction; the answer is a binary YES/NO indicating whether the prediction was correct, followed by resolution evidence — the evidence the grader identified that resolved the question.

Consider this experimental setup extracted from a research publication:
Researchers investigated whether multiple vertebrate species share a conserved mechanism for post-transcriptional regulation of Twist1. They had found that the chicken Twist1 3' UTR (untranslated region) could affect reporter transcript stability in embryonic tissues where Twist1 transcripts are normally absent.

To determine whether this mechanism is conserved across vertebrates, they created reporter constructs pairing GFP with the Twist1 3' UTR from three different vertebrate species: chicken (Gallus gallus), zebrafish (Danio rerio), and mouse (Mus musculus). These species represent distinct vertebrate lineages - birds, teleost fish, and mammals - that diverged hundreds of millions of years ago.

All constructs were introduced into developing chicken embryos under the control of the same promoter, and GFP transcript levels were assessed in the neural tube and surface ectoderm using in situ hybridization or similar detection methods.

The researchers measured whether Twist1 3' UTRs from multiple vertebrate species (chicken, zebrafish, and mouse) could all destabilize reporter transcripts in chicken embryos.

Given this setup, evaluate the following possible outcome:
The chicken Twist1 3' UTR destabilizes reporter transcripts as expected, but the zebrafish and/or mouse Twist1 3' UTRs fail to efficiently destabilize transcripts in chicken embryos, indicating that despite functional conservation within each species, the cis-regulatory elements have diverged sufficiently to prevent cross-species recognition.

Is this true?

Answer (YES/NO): NO